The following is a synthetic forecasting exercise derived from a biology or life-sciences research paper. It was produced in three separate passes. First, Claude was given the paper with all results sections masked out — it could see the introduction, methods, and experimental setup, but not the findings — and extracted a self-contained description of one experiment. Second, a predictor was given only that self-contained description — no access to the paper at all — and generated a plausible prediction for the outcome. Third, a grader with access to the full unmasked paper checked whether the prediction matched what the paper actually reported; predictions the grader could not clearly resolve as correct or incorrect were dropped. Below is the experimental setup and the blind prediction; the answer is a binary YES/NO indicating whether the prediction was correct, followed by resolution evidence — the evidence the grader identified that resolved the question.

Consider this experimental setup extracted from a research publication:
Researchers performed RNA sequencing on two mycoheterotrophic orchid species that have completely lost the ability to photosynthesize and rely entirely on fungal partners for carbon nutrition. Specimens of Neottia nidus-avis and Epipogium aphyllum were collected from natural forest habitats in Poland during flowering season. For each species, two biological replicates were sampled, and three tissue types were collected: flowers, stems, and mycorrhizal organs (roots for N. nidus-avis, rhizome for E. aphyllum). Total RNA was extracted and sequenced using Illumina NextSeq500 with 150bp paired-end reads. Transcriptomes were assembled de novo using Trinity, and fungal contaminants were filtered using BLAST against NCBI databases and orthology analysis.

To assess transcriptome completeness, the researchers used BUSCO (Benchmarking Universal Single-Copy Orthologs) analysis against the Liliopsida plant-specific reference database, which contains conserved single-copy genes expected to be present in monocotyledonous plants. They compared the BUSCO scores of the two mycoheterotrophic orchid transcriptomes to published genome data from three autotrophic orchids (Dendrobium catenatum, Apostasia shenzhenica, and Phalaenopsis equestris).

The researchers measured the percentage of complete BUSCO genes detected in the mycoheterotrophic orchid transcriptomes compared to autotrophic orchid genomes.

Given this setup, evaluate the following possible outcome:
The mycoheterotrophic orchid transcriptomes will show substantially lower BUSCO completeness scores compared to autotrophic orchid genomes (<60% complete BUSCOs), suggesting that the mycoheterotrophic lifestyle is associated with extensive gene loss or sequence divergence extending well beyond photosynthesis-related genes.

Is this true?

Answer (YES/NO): NO